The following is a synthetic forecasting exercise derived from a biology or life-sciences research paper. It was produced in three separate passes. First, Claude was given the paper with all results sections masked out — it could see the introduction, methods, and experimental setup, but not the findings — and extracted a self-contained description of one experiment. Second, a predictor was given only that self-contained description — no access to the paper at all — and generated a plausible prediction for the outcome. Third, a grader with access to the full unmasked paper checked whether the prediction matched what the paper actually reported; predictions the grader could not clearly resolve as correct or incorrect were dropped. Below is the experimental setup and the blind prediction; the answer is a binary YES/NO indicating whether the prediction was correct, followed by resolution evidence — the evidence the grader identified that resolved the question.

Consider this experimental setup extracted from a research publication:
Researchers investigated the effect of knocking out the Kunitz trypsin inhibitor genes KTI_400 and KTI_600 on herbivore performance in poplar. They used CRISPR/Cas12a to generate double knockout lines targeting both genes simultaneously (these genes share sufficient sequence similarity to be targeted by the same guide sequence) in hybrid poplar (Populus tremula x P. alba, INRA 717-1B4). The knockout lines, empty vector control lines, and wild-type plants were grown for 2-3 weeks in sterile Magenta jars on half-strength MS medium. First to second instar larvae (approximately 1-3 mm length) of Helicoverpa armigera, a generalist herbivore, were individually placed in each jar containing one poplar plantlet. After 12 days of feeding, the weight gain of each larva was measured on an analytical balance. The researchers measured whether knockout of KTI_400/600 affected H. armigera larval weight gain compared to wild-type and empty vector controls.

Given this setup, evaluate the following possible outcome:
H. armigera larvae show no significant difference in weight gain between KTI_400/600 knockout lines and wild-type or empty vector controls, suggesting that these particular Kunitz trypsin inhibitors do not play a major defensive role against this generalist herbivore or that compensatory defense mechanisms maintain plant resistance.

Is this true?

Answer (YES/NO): NO